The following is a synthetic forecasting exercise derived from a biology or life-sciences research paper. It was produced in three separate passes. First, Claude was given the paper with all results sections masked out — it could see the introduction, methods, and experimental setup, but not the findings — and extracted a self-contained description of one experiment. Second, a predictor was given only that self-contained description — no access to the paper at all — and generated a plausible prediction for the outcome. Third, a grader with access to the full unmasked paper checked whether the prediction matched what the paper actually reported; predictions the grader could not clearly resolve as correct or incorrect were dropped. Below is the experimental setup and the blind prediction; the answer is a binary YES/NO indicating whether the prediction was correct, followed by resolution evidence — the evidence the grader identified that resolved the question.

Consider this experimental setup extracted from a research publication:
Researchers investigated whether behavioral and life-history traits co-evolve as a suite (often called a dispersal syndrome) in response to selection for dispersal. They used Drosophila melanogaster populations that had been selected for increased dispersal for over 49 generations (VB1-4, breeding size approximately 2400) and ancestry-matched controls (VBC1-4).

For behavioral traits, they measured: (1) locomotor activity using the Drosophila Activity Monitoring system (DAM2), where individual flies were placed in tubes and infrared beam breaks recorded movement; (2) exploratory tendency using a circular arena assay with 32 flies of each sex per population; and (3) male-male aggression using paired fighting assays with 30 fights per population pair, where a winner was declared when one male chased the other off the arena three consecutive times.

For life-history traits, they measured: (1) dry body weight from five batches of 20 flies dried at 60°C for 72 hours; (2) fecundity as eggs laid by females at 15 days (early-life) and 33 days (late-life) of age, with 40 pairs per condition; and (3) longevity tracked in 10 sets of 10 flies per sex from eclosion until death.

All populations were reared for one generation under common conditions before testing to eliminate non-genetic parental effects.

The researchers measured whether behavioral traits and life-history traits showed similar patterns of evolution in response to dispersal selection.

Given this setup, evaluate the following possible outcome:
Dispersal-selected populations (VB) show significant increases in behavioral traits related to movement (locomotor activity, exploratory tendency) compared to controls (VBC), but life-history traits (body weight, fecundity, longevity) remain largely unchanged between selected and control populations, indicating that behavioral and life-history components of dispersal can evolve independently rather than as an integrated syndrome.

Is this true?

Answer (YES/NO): YES